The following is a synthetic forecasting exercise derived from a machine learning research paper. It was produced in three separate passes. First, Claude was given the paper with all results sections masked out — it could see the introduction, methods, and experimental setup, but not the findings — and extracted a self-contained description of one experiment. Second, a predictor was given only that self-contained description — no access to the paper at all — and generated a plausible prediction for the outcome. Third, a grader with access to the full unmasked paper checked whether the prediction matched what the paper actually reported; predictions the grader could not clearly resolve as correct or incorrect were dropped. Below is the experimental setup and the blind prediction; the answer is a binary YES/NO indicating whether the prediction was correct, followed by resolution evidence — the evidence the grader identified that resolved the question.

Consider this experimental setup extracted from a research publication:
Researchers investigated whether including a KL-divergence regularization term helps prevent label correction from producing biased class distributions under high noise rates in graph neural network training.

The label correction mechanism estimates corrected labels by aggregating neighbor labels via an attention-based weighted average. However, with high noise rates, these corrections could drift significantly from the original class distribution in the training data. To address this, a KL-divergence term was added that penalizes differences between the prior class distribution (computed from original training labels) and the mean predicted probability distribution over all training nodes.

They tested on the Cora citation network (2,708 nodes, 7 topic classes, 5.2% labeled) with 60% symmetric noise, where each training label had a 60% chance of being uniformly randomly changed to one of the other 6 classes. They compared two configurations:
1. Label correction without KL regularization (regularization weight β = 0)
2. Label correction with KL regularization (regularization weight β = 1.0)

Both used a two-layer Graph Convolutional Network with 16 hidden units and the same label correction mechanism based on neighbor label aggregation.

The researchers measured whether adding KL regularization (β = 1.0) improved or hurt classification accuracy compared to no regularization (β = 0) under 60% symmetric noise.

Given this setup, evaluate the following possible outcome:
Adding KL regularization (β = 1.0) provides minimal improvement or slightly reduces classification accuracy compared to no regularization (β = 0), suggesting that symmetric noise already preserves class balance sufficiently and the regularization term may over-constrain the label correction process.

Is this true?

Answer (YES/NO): NO